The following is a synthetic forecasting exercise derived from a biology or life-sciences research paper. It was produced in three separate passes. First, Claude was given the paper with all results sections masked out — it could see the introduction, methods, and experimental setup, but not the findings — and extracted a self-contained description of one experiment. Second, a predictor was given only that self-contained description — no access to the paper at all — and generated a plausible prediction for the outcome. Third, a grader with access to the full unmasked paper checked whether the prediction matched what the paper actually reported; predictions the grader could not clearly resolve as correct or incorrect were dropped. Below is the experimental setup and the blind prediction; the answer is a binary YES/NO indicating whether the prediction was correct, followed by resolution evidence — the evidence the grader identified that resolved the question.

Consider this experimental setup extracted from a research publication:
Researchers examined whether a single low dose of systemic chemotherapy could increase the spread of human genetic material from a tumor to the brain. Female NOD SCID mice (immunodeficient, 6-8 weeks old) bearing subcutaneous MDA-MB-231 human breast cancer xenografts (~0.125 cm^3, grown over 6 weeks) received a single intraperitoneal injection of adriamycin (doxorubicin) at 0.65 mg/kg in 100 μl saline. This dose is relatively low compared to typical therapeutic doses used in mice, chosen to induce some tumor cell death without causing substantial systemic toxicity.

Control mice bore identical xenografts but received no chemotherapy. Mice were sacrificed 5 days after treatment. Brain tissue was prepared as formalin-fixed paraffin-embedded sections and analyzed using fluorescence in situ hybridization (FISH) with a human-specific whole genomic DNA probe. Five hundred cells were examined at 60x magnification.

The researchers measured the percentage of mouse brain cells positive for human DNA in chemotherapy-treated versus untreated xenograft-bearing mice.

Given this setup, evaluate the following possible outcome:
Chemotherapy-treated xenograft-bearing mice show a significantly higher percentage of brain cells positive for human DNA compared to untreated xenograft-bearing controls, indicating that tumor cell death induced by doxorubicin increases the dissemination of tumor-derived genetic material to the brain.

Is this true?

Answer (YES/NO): YES